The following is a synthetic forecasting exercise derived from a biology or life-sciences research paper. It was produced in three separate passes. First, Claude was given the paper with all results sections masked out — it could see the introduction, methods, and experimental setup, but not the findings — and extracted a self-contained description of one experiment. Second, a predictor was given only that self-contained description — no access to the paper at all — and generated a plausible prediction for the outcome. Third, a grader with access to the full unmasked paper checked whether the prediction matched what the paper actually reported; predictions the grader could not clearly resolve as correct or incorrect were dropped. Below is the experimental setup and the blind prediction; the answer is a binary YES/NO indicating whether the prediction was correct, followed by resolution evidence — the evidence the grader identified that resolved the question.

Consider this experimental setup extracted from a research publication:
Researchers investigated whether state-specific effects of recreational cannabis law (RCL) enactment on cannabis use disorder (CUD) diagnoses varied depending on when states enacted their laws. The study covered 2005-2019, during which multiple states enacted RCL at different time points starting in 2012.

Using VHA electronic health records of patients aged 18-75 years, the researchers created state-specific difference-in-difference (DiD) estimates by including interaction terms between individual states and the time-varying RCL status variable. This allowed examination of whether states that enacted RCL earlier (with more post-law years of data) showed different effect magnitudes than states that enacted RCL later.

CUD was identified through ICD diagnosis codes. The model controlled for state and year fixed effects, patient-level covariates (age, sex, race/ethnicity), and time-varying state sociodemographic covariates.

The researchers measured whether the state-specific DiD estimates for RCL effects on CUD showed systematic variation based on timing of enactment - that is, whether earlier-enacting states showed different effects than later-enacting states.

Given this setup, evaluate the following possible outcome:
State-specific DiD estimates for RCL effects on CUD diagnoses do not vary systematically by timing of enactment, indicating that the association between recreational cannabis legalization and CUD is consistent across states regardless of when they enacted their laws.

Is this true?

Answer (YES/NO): YES